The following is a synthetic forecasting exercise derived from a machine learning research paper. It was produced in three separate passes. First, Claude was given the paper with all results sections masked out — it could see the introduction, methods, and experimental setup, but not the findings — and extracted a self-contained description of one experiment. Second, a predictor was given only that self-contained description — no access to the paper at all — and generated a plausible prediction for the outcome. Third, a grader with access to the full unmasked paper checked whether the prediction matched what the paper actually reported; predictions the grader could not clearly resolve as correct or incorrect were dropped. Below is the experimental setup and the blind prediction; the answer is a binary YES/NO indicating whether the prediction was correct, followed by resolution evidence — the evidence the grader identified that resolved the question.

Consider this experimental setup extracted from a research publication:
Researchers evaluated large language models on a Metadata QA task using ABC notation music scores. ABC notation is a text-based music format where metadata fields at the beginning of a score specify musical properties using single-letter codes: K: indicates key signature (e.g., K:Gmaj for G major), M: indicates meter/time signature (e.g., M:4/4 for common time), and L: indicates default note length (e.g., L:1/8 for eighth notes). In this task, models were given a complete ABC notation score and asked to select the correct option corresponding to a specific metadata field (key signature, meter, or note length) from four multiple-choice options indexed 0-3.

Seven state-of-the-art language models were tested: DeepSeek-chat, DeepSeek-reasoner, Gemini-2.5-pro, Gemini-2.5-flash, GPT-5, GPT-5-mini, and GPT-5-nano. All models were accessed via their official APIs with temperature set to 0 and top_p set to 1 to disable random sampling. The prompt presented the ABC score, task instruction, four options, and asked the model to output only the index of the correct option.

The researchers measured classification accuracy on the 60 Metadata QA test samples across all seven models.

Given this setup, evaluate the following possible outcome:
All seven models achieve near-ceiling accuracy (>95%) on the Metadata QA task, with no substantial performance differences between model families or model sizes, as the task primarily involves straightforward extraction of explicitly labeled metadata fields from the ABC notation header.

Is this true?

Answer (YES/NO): YES